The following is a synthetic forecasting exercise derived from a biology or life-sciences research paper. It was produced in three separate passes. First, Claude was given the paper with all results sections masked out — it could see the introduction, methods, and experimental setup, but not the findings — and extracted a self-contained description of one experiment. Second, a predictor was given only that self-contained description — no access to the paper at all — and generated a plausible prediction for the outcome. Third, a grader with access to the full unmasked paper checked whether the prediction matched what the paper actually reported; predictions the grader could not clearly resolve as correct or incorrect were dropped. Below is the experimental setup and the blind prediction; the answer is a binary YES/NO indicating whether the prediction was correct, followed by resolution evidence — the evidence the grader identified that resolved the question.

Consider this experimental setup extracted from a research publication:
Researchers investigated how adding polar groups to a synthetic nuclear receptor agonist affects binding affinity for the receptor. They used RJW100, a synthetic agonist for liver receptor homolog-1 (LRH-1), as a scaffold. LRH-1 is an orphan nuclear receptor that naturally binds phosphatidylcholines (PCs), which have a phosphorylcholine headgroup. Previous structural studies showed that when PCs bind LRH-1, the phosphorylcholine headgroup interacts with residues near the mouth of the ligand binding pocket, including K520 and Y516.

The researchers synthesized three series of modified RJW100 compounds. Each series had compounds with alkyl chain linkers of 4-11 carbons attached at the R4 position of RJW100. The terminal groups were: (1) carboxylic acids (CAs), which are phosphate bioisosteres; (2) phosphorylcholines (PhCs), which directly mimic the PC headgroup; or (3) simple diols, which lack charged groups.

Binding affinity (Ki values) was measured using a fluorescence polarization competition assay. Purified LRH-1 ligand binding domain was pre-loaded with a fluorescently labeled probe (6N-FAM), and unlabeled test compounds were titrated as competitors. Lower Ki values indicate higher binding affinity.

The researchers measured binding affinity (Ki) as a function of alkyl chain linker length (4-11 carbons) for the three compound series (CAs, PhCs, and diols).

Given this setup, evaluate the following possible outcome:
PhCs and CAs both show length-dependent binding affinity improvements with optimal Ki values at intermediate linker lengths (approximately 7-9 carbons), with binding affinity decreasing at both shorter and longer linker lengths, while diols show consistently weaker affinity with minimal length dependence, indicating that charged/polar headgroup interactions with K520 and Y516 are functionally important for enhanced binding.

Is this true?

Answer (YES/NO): NO